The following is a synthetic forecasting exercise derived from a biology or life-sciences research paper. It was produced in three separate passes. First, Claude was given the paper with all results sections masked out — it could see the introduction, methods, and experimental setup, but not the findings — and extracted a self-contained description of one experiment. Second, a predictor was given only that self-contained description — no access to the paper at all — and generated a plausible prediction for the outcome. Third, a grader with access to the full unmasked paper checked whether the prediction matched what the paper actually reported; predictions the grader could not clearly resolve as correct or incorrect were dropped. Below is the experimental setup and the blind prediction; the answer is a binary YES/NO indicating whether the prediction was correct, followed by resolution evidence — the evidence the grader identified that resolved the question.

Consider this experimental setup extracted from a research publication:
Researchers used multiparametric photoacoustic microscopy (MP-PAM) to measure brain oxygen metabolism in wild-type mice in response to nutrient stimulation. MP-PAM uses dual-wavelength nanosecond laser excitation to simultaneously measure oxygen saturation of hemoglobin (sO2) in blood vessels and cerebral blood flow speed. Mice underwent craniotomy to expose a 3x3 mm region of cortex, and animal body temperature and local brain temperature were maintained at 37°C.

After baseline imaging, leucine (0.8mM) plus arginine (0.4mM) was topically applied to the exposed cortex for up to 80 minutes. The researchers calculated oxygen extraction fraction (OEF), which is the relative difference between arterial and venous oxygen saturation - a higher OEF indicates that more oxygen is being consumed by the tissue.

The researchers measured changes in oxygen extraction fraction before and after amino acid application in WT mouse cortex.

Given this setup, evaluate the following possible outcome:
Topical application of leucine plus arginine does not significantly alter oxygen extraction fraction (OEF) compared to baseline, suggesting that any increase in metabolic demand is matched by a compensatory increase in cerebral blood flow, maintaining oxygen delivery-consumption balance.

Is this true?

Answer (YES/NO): NO